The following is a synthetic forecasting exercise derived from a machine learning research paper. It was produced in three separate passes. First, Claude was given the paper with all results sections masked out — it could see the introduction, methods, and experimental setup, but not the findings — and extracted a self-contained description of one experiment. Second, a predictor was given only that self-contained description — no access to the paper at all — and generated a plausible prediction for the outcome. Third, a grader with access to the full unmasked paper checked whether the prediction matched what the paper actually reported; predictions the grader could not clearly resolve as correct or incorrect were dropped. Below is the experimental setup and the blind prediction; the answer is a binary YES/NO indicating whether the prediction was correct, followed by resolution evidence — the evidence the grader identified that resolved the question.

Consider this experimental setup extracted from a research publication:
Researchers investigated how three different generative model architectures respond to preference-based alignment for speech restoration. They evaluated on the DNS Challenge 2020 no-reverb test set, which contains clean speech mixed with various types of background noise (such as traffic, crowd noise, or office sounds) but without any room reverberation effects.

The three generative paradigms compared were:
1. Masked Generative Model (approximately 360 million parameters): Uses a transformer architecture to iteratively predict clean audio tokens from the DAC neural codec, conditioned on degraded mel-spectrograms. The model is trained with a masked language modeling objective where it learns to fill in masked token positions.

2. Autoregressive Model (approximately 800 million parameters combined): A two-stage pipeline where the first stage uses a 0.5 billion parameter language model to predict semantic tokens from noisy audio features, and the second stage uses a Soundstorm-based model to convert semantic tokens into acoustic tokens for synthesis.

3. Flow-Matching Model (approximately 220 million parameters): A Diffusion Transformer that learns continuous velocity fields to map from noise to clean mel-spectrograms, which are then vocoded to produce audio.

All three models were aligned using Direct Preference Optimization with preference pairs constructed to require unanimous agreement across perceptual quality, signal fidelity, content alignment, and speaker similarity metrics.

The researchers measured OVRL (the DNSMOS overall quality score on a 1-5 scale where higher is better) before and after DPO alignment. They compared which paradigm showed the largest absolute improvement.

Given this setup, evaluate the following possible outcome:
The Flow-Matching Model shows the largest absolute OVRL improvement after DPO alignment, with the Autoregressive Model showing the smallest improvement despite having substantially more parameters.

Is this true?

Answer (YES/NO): YES